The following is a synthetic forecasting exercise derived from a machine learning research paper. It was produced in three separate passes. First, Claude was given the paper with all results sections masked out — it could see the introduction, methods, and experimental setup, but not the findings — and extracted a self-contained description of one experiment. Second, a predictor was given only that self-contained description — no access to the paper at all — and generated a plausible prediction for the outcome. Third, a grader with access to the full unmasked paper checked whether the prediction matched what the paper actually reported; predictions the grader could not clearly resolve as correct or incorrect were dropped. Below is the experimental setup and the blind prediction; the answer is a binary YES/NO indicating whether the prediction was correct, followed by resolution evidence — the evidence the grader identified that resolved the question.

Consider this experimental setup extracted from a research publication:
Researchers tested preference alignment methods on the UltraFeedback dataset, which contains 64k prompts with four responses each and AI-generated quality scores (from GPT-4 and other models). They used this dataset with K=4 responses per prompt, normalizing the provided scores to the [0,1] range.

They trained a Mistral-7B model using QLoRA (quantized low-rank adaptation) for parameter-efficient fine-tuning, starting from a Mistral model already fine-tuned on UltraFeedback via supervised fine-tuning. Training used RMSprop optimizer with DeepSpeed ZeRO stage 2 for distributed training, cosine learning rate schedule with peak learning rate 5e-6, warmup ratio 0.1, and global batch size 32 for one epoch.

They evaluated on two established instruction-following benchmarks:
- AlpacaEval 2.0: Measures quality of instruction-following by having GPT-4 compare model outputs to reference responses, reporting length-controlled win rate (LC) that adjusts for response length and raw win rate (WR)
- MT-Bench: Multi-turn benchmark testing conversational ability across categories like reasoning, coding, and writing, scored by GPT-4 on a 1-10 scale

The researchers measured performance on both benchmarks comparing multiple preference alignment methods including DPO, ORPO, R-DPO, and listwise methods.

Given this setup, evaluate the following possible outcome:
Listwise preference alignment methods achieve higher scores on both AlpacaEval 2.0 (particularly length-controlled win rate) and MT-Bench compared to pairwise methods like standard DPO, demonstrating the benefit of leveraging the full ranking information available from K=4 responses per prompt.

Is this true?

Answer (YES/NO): NO